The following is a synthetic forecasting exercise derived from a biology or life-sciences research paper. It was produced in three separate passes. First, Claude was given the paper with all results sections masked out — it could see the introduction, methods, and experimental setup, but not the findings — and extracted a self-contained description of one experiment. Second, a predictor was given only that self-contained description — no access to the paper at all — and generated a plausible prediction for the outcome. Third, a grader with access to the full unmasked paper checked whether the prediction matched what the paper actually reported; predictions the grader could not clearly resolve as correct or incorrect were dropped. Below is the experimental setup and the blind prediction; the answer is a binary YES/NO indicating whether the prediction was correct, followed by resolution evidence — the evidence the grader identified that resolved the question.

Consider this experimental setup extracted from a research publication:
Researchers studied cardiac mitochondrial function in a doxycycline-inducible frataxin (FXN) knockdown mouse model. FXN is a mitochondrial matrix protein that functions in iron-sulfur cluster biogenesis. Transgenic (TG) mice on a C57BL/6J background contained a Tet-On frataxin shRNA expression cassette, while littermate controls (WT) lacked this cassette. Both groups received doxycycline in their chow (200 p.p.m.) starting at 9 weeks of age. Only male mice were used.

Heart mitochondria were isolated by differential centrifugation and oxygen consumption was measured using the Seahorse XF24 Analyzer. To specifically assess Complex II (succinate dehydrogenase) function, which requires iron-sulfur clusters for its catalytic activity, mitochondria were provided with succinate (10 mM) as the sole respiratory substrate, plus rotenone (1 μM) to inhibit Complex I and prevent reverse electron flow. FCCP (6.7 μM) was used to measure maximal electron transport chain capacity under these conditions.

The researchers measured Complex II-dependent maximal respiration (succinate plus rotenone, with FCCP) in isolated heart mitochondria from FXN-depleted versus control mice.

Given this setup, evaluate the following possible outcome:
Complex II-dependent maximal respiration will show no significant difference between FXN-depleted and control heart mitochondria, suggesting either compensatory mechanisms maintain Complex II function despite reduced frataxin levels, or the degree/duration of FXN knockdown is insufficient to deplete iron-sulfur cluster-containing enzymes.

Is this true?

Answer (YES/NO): NO